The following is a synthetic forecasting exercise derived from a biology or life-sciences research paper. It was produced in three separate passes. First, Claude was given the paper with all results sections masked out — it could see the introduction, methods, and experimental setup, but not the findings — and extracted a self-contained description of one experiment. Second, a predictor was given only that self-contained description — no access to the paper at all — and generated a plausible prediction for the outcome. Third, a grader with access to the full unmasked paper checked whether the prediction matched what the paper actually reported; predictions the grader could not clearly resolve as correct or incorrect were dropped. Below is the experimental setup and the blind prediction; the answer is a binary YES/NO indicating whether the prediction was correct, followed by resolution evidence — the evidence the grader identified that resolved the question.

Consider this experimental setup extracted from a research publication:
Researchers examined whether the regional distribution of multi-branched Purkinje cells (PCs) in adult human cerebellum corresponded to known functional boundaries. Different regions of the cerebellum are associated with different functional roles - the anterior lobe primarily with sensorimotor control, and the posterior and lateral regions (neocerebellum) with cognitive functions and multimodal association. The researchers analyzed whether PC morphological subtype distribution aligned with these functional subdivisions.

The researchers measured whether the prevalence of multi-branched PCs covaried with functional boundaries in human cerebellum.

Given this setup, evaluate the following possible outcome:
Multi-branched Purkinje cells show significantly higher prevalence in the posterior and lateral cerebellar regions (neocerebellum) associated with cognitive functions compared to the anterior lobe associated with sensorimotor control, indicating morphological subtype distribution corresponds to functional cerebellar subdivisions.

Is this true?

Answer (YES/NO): YES